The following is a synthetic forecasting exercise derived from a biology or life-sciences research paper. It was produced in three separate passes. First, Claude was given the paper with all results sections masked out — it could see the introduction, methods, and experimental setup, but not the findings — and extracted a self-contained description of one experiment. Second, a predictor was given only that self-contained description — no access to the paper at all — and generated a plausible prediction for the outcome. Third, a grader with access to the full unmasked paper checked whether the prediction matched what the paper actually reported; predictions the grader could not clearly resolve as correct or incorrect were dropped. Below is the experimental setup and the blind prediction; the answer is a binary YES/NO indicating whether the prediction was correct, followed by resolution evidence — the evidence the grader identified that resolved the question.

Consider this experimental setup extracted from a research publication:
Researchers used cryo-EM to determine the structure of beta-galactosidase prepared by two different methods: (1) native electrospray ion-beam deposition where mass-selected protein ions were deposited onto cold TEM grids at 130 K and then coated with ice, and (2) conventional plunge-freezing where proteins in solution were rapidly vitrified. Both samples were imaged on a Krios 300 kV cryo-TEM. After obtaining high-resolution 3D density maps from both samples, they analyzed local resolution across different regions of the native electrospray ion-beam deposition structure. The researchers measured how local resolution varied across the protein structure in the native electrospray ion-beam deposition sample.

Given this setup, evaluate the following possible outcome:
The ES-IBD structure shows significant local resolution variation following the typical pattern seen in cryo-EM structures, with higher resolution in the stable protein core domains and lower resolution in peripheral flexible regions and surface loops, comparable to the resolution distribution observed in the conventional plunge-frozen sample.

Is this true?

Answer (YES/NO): NO